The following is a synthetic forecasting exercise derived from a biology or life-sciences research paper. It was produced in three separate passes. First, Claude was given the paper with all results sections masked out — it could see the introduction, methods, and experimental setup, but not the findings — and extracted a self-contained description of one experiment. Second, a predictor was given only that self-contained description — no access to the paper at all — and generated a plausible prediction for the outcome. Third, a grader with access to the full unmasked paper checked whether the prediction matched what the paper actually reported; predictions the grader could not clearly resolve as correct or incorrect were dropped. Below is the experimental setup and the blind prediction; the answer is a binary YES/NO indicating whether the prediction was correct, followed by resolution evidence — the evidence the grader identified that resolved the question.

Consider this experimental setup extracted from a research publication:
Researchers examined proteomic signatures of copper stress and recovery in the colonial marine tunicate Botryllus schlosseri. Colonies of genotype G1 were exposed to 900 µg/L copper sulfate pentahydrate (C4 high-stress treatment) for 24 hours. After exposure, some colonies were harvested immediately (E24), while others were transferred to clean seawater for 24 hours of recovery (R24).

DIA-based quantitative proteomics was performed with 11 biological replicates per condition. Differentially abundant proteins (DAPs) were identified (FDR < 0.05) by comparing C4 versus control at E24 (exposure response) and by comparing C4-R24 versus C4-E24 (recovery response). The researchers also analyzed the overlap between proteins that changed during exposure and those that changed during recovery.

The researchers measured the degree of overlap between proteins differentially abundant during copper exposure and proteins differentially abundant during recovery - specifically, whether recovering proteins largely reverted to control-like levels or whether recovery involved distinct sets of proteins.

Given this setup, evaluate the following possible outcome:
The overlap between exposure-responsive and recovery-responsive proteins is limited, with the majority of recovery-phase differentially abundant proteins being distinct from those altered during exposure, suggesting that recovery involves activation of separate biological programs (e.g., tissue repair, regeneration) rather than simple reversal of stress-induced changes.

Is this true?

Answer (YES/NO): NO